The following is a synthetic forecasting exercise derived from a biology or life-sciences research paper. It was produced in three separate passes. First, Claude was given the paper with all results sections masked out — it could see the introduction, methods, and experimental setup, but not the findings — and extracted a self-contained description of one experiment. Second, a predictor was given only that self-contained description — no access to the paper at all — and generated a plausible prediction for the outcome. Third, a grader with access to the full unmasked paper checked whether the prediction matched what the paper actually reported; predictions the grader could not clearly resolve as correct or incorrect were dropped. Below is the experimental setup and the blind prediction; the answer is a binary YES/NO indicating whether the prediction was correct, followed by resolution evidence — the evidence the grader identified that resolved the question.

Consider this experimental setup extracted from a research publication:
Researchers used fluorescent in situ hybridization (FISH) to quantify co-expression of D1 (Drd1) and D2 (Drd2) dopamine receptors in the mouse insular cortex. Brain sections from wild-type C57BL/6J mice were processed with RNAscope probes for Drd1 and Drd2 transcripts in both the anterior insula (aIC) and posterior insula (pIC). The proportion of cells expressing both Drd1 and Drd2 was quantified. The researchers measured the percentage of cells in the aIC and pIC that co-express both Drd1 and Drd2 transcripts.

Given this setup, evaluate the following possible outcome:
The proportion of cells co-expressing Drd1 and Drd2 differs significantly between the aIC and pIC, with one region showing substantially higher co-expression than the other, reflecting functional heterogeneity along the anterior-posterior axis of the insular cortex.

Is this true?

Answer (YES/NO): NO